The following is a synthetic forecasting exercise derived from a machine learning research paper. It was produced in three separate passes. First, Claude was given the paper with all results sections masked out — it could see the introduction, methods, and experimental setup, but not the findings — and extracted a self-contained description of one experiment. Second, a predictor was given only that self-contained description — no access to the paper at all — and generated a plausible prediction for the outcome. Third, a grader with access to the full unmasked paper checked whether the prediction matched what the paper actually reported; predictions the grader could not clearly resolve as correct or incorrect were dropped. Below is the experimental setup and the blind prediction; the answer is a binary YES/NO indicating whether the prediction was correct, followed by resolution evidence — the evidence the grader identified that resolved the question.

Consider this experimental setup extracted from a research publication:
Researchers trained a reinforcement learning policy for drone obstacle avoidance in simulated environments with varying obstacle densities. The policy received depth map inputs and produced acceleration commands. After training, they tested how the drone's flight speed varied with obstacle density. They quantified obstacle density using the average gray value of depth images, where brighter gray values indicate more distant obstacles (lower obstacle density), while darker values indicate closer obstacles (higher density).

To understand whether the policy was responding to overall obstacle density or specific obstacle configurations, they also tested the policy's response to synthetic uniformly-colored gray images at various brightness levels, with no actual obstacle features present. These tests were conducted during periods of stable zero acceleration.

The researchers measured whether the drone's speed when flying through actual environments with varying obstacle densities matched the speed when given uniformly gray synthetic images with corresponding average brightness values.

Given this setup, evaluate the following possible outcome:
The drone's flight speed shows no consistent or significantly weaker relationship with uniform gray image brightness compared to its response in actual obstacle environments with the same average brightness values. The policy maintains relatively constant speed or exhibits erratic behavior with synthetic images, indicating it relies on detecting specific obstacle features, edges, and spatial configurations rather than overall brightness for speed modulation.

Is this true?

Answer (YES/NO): NO